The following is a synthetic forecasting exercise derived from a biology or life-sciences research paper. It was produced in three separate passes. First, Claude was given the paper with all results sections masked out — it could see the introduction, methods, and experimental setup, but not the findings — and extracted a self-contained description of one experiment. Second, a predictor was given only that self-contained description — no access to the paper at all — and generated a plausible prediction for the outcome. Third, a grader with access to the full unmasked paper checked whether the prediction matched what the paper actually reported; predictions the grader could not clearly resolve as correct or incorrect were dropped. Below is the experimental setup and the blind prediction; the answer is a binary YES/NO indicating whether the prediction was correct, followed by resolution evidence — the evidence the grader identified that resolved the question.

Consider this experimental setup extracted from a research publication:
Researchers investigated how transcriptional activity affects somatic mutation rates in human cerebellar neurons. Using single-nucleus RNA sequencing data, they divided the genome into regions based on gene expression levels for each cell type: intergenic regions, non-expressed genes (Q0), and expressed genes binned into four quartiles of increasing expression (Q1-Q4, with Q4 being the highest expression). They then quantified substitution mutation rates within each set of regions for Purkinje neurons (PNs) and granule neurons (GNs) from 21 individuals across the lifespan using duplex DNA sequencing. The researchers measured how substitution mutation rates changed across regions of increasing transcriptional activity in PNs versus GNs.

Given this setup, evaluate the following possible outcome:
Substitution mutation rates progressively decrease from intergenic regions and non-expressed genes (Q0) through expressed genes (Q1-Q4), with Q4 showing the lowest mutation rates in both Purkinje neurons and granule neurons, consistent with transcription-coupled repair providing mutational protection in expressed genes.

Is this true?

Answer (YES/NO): NO